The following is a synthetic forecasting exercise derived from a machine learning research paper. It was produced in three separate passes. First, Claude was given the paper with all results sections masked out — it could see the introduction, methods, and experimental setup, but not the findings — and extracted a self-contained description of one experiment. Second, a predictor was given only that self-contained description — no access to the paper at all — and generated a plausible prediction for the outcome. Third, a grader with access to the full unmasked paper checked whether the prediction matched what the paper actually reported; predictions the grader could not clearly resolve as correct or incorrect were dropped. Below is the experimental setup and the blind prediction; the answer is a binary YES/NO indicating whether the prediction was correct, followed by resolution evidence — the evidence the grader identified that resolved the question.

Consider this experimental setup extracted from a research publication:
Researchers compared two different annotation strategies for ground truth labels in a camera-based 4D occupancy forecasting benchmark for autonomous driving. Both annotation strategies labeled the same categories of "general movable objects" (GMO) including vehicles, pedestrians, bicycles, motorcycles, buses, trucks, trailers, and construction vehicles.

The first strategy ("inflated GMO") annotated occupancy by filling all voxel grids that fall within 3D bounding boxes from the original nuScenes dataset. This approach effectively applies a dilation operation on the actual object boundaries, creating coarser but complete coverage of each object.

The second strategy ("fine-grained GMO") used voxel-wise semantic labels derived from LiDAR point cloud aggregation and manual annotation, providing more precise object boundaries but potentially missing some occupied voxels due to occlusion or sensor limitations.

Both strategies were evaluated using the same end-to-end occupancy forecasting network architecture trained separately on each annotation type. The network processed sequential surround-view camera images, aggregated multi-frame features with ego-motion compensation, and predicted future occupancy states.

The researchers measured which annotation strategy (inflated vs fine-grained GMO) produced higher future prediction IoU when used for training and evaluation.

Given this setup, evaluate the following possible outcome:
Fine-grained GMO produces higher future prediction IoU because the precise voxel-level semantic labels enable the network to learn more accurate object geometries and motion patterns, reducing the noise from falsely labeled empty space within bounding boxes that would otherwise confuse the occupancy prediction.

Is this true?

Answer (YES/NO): NO